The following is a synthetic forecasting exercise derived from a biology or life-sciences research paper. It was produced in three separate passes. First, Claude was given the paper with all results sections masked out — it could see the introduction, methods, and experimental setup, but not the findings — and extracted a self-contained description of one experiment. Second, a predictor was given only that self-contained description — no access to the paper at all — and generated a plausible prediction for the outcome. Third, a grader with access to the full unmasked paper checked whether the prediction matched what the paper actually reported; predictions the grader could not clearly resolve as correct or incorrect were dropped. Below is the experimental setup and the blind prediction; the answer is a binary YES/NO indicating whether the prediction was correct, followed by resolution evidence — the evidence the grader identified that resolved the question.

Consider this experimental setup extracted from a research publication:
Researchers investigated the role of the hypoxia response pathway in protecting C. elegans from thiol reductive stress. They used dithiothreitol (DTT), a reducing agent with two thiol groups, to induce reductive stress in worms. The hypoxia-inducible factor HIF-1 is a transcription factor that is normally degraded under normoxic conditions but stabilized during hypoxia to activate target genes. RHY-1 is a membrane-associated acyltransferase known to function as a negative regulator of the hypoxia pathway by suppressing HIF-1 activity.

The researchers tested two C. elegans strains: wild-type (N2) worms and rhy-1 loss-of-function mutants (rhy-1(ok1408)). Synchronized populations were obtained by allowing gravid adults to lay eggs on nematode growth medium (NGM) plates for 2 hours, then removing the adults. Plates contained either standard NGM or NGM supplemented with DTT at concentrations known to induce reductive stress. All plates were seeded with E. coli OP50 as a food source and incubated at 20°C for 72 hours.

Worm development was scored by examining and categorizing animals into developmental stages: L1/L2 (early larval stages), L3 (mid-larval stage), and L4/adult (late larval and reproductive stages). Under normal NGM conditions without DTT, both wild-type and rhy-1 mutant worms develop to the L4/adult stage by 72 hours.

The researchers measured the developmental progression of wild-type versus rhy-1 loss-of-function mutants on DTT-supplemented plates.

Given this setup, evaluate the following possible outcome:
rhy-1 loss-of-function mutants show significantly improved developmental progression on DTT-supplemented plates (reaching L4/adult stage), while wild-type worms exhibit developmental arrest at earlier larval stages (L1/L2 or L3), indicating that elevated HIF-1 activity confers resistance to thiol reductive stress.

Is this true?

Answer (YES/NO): NO